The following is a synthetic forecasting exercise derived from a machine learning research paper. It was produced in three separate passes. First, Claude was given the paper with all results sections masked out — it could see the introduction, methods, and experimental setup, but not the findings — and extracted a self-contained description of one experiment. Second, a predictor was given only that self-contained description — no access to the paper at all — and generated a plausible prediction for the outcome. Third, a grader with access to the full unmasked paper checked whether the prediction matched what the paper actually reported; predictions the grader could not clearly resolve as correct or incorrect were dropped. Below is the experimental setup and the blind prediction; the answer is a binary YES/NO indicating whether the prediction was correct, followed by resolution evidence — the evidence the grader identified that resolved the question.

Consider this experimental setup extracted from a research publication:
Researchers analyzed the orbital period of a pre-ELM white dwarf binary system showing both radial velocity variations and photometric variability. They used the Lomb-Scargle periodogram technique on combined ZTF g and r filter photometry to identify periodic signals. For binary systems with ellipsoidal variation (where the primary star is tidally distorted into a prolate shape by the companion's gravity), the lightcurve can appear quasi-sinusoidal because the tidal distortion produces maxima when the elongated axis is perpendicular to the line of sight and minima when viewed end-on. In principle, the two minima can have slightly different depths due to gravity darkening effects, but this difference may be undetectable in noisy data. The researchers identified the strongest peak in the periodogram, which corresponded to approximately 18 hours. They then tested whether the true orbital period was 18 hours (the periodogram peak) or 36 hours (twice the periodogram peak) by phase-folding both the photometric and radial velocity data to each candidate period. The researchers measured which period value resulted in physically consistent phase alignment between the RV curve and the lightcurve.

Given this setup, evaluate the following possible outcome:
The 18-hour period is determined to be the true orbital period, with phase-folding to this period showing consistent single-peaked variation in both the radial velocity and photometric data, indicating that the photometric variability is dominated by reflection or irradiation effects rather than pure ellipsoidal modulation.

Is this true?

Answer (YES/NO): NO